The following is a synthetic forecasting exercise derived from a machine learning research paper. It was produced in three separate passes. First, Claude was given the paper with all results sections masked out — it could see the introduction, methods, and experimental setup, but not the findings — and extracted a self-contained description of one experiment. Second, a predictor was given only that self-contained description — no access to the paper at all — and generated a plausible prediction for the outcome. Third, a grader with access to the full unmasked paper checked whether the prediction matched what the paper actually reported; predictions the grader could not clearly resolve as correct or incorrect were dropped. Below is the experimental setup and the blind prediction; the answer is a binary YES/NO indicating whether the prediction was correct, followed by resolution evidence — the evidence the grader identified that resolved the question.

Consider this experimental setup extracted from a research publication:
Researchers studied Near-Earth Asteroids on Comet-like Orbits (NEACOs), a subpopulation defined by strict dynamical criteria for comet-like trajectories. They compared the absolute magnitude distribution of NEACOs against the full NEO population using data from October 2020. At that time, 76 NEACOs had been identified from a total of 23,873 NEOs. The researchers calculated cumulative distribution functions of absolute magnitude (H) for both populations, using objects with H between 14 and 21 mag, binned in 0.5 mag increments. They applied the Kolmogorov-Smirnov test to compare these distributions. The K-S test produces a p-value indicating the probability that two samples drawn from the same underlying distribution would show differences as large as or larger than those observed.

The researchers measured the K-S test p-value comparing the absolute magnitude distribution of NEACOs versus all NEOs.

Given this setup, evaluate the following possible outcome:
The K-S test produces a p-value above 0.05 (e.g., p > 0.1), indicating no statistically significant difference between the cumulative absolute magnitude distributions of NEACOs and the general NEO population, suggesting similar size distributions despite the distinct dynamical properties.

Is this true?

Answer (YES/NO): YES